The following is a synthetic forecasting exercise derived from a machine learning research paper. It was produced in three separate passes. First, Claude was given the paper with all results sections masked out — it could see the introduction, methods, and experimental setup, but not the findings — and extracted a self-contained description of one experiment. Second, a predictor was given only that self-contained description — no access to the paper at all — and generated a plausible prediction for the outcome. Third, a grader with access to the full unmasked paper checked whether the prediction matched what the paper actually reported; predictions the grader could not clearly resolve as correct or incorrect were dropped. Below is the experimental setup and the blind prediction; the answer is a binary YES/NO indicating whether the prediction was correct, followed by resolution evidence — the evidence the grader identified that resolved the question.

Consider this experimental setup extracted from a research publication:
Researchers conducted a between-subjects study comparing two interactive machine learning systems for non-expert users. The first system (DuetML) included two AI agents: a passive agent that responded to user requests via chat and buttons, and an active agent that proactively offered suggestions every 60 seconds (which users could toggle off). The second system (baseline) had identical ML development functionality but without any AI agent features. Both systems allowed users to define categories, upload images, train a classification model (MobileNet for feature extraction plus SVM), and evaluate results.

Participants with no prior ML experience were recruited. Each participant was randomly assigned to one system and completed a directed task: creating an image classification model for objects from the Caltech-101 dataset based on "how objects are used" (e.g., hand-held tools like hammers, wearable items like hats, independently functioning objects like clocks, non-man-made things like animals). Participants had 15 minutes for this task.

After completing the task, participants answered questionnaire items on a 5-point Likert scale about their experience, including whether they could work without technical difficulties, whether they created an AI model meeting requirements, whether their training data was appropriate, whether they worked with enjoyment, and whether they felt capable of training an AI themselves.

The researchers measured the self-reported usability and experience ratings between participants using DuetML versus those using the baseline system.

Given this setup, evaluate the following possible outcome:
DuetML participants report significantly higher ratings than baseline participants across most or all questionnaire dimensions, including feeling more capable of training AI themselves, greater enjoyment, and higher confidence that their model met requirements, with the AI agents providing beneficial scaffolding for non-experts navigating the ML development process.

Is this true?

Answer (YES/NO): NO